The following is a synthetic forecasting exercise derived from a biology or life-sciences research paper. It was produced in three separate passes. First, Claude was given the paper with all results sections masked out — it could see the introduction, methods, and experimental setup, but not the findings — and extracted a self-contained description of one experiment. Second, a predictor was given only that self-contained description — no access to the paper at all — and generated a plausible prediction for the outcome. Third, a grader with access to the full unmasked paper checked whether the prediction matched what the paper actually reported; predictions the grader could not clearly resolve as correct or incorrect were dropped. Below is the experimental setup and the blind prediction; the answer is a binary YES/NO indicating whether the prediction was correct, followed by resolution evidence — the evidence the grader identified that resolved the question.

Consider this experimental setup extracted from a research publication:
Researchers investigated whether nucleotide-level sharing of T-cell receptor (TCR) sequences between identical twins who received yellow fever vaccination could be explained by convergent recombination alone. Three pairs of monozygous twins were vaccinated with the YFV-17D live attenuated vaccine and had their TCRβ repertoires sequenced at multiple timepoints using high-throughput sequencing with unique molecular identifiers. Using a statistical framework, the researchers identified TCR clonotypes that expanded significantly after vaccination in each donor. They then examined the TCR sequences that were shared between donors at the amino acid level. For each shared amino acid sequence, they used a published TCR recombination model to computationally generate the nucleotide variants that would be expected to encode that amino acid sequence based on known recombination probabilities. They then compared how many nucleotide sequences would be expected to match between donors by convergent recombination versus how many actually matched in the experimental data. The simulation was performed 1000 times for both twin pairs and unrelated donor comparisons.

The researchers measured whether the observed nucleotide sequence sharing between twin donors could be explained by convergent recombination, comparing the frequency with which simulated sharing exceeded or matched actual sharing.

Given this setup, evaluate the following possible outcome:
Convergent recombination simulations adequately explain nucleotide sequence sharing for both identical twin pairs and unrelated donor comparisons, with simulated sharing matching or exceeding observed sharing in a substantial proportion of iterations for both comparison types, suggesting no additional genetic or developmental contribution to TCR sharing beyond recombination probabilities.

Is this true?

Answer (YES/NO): NO